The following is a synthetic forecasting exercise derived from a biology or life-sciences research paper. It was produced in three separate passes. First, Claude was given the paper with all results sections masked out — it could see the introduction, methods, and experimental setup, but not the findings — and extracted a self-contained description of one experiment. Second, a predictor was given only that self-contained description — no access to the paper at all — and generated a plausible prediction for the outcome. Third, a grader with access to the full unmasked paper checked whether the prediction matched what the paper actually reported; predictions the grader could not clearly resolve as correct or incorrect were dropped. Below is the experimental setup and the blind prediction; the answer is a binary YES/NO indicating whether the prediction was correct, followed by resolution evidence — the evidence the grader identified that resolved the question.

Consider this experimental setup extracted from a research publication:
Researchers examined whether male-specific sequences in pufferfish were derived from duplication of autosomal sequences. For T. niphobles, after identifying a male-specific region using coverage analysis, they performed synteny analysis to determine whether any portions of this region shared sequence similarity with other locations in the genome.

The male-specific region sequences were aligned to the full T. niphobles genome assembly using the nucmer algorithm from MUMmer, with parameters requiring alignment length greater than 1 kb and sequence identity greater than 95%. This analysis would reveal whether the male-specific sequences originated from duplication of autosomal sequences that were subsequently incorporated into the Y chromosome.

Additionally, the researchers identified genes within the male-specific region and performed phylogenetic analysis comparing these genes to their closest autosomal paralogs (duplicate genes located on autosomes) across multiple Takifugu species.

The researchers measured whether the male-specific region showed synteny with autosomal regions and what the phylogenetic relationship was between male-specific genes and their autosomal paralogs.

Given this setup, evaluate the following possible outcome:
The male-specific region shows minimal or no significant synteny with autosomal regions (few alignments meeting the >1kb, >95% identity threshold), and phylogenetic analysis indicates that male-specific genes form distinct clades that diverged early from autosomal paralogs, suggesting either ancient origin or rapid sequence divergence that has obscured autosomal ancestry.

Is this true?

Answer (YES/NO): NO